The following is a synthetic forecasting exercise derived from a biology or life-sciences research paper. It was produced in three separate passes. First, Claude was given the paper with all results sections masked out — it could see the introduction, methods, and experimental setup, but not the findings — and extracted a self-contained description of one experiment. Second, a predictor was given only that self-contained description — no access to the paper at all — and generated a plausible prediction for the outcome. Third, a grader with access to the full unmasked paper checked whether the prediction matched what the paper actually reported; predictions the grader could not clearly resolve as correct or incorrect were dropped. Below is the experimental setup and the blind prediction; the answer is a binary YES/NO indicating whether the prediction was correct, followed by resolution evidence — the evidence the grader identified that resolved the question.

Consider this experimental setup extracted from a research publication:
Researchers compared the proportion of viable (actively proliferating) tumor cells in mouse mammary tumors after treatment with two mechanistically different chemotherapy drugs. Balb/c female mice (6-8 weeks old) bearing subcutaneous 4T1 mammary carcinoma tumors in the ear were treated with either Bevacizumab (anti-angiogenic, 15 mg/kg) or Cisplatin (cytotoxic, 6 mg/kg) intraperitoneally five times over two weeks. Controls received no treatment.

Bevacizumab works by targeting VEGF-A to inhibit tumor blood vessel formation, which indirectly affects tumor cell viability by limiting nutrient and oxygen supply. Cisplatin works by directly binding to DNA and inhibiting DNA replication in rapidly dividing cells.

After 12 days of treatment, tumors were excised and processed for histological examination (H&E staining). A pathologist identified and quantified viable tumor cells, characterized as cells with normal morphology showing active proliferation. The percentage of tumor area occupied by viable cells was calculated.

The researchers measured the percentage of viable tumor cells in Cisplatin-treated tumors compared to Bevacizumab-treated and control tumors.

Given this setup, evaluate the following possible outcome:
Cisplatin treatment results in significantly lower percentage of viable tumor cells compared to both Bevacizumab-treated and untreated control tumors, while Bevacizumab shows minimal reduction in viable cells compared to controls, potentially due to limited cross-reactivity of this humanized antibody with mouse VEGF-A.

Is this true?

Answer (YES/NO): NO